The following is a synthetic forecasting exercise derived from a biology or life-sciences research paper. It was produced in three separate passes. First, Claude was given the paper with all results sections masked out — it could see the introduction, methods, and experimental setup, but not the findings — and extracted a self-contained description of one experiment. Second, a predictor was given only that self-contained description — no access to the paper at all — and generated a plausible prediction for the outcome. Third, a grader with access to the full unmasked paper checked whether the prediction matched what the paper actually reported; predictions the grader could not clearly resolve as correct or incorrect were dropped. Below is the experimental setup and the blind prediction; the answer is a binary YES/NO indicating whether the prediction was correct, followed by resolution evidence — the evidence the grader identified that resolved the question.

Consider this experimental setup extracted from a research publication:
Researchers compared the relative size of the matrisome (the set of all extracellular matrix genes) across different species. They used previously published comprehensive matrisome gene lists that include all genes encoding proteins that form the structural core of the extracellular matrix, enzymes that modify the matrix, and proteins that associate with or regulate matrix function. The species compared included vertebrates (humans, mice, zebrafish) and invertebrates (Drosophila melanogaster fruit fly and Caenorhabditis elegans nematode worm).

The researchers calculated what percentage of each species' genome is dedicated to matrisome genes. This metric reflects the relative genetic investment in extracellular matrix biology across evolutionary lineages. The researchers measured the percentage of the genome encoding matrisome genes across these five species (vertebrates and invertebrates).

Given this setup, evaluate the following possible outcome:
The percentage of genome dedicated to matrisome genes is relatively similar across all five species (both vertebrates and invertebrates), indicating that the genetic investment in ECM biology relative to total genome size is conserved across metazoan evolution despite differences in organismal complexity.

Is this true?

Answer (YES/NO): YES